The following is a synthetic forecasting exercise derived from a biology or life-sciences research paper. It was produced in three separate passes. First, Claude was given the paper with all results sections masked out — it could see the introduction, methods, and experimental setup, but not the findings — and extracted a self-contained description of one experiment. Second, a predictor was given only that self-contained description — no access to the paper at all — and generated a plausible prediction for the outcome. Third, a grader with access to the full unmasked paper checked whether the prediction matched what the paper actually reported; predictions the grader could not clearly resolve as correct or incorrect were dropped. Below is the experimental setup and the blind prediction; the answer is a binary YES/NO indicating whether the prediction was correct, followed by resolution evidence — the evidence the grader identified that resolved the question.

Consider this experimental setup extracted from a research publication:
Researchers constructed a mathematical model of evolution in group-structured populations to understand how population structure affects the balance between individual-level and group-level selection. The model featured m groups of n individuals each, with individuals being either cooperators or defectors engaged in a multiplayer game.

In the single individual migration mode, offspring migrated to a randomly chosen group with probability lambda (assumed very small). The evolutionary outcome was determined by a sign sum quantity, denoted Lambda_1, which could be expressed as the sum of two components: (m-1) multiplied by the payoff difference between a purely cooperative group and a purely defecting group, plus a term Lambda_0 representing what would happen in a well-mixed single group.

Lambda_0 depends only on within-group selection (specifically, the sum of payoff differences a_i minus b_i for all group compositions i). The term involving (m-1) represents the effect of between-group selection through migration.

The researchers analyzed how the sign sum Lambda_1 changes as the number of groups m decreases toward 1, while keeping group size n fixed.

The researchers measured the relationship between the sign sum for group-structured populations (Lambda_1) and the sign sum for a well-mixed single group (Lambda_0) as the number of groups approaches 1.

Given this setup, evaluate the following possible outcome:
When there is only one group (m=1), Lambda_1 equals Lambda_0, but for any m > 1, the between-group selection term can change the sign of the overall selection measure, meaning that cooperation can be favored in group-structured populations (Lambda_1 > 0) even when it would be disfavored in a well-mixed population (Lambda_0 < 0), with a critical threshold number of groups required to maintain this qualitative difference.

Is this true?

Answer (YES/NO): YES